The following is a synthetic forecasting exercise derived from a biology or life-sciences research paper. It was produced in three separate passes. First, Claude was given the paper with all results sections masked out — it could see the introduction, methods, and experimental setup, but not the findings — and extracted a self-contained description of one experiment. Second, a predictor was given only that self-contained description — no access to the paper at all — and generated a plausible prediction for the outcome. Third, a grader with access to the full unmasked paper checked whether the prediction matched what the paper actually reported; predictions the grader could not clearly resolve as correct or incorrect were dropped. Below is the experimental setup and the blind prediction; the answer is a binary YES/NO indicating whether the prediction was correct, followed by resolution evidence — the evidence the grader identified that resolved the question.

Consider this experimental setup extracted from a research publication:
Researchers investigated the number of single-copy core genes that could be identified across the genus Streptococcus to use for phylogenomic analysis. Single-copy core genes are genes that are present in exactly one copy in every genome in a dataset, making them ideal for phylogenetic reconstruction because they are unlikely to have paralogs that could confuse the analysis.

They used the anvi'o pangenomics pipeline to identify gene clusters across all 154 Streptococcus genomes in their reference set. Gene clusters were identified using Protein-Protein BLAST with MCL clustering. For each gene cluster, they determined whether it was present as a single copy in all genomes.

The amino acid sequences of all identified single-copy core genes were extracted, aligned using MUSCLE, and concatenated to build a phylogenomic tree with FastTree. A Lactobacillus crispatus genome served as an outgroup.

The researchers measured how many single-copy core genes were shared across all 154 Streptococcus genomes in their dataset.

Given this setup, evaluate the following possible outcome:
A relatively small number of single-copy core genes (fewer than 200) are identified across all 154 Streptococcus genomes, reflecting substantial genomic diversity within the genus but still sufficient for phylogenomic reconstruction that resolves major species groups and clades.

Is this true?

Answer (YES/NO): NO